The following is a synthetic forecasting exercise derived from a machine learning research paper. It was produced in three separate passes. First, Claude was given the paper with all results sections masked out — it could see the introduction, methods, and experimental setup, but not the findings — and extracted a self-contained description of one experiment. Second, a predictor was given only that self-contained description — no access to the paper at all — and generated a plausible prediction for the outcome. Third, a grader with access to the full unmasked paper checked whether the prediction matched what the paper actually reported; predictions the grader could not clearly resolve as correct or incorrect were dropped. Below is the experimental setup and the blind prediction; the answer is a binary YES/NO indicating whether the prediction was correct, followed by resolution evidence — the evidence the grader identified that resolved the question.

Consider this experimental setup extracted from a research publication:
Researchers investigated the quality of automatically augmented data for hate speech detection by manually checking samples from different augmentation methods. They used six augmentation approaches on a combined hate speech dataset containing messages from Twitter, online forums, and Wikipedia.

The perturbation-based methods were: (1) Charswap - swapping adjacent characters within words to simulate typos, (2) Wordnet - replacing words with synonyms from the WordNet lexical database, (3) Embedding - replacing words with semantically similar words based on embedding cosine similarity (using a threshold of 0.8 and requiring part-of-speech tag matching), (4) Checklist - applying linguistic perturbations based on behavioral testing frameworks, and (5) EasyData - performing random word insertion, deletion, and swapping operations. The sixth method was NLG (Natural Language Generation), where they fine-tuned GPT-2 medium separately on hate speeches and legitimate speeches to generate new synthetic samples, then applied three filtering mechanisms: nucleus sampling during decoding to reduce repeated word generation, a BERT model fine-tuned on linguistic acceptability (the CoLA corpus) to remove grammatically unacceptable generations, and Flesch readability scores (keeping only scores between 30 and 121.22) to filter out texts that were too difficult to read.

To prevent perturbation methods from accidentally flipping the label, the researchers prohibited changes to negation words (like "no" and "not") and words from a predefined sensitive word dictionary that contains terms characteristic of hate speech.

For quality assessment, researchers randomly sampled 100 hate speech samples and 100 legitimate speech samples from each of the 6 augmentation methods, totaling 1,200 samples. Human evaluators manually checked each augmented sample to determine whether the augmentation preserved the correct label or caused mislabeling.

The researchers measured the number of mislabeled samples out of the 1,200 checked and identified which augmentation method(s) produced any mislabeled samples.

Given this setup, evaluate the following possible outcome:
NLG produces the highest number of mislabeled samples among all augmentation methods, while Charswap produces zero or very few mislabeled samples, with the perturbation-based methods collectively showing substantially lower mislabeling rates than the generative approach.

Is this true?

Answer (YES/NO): NO